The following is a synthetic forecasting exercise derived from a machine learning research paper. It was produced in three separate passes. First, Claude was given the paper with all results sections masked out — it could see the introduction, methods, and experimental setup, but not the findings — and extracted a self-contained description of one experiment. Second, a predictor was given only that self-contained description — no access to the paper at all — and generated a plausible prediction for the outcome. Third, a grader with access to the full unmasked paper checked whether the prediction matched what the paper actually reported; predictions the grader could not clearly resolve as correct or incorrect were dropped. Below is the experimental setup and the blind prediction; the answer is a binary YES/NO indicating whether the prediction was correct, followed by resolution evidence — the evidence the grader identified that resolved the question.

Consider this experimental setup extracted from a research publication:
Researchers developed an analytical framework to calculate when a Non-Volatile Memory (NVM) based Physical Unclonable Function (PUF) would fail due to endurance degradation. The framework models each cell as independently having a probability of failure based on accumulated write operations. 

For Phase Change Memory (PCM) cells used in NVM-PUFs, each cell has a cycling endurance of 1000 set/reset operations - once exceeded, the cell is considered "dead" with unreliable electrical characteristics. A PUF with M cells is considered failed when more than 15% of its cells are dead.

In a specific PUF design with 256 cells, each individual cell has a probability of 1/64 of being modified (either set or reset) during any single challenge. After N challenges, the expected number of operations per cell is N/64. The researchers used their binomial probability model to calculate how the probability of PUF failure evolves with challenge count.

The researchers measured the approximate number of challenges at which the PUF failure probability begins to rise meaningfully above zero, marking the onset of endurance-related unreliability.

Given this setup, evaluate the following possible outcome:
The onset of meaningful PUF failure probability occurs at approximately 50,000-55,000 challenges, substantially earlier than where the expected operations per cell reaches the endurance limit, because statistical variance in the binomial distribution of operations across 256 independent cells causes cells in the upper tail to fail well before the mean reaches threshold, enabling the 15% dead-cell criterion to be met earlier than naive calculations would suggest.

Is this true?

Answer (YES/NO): NO